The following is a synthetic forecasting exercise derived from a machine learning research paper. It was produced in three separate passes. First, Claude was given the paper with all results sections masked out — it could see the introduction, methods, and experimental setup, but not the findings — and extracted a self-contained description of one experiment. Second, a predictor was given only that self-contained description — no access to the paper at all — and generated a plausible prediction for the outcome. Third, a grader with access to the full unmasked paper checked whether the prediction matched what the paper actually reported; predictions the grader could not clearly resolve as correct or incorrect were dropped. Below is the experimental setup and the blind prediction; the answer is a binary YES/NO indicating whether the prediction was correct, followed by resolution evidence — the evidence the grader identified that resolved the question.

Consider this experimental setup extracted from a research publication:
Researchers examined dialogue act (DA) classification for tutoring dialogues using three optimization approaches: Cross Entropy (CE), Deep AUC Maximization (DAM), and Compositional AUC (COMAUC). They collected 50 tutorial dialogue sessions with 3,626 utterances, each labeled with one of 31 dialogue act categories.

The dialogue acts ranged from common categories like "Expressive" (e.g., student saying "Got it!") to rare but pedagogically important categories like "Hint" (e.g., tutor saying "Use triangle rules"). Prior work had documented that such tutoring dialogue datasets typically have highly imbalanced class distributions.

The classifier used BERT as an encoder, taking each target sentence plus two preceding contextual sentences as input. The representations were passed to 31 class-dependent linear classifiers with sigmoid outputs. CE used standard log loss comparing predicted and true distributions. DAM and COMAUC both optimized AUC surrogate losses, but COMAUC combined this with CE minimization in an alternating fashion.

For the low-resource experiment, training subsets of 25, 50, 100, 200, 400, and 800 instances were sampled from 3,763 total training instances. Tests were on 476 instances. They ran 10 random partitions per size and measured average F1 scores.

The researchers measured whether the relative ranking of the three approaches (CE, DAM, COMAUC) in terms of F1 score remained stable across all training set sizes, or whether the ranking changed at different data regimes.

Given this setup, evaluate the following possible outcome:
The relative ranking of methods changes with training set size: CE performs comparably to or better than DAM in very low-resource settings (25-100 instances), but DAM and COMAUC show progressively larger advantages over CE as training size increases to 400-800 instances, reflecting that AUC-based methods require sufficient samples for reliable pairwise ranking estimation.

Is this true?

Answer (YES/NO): NO